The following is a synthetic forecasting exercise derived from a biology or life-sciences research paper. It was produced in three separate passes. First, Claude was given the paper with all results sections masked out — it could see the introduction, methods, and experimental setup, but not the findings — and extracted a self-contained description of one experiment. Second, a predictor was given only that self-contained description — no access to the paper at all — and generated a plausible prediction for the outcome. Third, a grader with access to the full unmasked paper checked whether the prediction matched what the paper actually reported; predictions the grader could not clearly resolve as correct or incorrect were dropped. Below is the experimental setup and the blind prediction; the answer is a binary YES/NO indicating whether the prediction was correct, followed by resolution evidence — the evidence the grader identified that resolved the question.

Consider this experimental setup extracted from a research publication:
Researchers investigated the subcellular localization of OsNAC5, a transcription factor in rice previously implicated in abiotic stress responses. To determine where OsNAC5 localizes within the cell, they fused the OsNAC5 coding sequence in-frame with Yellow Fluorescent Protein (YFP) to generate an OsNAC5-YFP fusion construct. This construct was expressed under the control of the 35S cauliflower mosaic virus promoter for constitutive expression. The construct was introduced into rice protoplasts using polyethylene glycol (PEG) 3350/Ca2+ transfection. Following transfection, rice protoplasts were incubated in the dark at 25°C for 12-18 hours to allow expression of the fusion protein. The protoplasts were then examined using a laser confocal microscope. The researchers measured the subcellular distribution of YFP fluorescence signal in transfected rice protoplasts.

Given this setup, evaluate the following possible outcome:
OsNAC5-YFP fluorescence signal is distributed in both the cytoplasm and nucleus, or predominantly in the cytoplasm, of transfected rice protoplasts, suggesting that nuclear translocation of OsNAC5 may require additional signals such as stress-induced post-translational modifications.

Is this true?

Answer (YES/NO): NO